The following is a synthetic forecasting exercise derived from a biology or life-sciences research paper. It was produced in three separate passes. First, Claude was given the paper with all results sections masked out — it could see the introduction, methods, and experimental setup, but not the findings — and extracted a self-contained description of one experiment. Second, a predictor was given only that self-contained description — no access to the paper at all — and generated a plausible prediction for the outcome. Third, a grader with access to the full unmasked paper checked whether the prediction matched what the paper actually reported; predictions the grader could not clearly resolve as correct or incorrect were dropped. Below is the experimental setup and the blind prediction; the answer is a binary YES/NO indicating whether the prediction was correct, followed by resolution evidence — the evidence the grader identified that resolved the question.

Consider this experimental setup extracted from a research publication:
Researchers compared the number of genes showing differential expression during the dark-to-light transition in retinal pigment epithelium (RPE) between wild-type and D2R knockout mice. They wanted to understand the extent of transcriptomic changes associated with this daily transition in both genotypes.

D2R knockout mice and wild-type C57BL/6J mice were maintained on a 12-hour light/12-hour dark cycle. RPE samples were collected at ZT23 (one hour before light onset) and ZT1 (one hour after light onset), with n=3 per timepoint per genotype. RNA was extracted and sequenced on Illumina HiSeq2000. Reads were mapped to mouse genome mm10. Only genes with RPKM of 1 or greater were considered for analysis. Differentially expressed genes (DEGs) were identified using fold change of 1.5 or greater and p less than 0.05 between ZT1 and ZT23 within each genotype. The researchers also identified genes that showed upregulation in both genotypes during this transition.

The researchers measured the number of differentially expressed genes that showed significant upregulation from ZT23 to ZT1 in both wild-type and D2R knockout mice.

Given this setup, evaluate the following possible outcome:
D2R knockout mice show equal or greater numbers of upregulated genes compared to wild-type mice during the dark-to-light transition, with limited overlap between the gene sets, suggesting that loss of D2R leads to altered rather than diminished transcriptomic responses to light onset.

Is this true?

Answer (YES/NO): YES